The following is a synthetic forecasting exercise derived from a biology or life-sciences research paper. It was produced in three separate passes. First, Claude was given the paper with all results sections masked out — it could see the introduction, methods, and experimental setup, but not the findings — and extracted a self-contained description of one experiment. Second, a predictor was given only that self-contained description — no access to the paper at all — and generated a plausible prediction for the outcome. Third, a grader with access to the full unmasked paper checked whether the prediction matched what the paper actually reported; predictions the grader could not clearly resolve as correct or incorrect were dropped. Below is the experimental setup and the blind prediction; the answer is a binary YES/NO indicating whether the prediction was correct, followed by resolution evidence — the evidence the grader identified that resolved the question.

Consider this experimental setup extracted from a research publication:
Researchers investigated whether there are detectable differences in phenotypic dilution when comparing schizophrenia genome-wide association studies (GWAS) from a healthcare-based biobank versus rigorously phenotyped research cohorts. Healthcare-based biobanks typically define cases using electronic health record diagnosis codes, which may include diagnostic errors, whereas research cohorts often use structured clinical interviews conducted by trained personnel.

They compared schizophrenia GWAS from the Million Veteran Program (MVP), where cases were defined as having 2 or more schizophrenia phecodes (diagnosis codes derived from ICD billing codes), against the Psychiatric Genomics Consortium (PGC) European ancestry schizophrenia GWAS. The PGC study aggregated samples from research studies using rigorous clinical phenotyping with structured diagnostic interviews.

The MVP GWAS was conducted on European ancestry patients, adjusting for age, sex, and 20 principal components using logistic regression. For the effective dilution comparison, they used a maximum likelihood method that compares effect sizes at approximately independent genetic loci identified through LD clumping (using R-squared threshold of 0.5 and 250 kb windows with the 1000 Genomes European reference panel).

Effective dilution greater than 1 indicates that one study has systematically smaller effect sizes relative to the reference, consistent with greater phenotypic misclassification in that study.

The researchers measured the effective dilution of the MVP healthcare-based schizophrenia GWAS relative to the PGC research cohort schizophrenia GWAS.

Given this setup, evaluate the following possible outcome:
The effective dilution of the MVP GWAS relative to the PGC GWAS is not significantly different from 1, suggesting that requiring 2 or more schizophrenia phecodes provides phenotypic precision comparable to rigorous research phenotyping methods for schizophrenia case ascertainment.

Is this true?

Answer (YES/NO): NO